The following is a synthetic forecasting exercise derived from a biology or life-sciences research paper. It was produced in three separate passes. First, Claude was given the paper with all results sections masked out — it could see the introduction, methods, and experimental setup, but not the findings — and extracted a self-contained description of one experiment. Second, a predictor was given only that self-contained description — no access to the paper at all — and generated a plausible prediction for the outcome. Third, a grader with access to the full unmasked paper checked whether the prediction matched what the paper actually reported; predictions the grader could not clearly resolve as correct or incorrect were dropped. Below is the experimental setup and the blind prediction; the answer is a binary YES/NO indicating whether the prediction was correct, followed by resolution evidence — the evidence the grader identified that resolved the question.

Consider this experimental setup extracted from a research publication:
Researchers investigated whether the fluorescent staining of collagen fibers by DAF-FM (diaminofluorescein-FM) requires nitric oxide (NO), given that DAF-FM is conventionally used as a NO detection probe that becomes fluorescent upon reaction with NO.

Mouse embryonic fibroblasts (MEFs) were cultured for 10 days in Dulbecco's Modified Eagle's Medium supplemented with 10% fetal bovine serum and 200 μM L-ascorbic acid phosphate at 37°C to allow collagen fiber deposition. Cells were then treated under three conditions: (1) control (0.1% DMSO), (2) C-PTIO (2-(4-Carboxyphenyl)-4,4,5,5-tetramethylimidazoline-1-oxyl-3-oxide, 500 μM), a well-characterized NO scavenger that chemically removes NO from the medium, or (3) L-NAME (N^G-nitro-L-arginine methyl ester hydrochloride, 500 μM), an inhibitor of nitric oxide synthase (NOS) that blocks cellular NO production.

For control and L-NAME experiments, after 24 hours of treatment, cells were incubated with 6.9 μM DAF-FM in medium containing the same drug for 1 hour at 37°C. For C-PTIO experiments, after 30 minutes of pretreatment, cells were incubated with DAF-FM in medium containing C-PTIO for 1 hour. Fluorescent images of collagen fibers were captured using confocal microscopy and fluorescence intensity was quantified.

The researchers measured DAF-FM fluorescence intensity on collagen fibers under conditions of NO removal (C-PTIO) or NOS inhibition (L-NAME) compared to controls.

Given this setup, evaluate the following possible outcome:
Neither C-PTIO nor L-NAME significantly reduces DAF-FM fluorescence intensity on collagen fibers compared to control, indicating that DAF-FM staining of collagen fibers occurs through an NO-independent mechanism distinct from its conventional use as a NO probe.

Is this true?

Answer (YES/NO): YES